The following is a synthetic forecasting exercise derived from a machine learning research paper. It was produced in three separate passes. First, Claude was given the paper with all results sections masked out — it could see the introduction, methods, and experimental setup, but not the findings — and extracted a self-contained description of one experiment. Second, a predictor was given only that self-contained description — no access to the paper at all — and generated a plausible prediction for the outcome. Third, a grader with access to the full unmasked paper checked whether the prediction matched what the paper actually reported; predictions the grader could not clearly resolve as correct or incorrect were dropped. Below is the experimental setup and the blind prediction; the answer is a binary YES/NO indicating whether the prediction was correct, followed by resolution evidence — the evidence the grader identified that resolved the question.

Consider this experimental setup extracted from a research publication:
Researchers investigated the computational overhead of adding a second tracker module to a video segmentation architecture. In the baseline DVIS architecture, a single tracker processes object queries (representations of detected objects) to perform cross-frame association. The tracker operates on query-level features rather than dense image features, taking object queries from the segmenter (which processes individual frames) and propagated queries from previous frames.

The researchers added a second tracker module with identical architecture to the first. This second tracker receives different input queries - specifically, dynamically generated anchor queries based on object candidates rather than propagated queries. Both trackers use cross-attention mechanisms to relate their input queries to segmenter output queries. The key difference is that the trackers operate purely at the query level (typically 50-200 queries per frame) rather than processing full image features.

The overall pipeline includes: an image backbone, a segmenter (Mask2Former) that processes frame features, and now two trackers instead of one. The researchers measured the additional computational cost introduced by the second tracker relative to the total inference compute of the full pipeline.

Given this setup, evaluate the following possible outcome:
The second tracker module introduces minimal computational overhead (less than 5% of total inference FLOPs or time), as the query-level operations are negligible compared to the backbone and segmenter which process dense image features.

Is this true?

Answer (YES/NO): YES